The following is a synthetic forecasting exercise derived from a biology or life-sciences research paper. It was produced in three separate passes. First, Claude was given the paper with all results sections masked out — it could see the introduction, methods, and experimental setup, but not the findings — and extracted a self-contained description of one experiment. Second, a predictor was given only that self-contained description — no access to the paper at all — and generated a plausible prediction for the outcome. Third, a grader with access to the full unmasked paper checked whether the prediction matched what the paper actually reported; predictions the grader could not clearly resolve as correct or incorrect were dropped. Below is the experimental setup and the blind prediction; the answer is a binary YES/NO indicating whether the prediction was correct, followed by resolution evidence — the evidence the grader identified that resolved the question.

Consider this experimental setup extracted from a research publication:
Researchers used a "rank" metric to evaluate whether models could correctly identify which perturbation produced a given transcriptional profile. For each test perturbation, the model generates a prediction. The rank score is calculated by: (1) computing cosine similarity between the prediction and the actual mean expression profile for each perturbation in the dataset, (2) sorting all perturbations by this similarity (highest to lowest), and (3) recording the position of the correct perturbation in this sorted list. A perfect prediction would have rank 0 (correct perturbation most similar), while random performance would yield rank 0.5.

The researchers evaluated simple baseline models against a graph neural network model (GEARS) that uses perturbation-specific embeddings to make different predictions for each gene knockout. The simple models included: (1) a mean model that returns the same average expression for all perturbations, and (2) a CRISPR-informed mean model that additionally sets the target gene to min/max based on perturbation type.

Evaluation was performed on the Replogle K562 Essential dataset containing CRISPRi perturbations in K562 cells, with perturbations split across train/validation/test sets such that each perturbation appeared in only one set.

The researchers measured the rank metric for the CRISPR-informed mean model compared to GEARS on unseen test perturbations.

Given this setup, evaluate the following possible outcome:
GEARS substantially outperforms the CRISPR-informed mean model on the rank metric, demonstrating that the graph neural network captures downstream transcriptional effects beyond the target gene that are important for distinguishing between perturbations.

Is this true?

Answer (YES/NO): NO